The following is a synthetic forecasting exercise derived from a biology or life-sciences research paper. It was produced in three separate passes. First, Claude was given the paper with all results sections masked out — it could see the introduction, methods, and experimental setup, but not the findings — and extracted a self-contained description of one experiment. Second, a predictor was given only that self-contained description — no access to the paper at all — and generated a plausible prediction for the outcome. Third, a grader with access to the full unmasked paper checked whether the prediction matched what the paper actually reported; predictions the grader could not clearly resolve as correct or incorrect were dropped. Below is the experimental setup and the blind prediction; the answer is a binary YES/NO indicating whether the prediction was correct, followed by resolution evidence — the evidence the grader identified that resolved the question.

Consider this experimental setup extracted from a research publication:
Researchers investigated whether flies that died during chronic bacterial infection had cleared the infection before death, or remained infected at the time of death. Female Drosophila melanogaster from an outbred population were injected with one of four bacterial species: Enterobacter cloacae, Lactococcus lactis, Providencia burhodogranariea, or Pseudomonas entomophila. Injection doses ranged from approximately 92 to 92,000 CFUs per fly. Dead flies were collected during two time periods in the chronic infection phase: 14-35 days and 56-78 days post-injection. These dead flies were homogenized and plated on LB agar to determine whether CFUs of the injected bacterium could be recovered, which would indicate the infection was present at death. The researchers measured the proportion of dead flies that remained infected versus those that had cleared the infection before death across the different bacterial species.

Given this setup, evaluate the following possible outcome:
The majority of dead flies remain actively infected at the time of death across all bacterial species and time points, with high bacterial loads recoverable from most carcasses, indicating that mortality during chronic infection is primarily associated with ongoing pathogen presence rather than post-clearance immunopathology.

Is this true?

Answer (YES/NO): NO